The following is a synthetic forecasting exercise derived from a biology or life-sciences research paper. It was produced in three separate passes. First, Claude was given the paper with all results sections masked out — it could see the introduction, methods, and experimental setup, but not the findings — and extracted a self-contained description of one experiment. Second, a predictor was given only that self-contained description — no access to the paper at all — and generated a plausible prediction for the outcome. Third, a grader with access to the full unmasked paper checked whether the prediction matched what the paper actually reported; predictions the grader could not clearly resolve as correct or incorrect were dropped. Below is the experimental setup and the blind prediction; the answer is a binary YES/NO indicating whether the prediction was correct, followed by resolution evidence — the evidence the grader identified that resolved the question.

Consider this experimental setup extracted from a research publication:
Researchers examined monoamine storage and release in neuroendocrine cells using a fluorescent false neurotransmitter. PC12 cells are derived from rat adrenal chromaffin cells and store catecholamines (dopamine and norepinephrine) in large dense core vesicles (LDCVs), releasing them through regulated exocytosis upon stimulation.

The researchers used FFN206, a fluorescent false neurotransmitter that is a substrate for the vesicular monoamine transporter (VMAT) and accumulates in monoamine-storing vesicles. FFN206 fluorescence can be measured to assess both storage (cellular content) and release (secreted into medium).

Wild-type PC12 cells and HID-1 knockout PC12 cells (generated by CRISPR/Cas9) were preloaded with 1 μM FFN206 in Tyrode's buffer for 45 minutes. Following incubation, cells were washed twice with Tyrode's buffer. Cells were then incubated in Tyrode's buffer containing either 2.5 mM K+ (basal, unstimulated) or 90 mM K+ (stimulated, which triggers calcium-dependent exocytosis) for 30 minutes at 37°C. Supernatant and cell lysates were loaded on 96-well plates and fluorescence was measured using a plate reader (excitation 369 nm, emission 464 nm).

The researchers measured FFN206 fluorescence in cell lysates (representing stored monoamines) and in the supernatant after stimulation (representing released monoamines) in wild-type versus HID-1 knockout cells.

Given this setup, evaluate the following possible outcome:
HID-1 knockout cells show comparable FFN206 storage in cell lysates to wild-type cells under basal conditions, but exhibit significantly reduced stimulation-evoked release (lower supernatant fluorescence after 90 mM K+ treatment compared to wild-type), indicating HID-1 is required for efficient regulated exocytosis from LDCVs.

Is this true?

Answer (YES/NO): NO